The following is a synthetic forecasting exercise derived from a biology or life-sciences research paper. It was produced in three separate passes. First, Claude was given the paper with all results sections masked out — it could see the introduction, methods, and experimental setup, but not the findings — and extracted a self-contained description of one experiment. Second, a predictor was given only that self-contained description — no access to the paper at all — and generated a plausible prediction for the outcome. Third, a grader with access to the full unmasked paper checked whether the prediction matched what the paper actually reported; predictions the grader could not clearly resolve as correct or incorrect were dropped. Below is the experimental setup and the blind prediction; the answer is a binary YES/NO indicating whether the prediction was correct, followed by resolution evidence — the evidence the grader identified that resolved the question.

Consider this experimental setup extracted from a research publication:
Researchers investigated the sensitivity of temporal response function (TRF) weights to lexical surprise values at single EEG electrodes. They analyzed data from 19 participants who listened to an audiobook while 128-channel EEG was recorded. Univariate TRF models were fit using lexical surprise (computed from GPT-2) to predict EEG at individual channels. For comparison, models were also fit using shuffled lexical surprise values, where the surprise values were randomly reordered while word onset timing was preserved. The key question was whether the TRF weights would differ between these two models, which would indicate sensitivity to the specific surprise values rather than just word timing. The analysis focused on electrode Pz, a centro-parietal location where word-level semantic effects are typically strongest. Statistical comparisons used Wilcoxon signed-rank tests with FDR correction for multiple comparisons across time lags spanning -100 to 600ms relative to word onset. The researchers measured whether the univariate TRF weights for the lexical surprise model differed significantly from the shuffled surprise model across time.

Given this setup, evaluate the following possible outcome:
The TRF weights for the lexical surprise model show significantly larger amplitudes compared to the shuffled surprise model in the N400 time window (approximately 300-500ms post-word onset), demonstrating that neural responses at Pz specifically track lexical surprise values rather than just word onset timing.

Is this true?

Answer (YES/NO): YES